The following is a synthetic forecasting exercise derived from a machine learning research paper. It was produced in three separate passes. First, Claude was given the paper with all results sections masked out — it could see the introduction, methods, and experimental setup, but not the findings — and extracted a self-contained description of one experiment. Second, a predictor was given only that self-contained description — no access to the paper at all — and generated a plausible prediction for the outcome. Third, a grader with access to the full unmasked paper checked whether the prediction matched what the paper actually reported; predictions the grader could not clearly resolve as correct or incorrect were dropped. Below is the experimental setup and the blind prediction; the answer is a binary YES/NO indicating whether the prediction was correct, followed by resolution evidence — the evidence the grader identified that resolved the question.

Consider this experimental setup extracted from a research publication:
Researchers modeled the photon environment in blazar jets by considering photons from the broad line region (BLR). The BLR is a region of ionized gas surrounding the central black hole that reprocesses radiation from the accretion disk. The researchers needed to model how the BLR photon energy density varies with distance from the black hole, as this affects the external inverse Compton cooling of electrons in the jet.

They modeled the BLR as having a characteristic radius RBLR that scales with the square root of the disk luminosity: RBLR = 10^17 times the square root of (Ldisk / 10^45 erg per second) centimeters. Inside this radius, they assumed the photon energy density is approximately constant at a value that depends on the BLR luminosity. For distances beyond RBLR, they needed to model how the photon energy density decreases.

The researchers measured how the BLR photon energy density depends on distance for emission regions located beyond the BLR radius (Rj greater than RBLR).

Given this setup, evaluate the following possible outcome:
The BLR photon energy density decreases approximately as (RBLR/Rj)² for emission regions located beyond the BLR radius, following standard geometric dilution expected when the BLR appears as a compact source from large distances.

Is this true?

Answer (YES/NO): NO